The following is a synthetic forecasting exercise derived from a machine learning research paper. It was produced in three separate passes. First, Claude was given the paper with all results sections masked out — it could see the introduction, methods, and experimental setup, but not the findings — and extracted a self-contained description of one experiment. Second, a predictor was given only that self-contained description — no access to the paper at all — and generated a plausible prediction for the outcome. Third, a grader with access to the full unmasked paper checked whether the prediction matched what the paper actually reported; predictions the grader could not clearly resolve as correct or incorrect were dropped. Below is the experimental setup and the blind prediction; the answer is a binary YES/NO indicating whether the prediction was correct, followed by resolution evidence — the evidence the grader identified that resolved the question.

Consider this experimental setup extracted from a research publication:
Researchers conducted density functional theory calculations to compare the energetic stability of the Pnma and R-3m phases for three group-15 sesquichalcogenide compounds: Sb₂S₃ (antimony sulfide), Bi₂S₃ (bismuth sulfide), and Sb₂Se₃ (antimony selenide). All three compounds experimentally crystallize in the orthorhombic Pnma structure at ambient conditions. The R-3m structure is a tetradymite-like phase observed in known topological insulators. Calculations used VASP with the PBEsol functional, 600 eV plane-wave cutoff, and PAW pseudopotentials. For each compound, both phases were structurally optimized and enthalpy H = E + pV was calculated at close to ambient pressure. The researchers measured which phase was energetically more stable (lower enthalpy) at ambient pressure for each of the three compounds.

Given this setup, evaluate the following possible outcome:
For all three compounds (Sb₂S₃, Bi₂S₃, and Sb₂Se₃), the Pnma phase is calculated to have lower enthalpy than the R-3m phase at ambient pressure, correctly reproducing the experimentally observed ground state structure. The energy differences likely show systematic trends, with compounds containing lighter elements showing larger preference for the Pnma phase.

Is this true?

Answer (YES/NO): NO